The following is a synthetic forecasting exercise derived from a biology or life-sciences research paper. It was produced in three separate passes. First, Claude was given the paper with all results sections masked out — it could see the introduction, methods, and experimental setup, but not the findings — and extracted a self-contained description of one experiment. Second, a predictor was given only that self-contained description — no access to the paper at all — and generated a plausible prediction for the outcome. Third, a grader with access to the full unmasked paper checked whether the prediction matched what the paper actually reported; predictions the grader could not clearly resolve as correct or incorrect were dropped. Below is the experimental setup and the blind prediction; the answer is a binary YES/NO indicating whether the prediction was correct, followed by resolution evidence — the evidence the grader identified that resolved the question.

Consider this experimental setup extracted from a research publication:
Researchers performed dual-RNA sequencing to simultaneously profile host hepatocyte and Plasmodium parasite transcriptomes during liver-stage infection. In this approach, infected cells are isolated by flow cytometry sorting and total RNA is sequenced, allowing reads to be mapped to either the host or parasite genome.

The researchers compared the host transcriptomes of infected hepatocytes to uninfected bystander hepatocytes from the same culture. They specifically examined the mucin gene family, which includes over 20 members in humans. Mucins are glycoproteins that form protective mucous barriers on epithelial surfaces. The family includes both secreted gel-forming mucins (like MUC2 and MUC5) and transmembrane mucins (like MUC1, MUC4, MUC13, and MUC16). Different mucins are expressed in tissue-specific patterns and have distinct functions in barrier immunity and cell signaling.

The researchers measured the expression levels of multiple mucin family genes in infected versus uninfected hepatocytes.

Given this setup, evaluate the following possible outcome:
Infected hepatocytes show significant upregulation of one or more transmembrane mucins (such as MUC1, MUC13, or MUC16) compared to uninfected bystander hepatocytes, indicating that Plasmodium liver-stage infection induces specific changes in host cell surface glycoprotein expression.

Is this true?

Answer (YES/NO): YES